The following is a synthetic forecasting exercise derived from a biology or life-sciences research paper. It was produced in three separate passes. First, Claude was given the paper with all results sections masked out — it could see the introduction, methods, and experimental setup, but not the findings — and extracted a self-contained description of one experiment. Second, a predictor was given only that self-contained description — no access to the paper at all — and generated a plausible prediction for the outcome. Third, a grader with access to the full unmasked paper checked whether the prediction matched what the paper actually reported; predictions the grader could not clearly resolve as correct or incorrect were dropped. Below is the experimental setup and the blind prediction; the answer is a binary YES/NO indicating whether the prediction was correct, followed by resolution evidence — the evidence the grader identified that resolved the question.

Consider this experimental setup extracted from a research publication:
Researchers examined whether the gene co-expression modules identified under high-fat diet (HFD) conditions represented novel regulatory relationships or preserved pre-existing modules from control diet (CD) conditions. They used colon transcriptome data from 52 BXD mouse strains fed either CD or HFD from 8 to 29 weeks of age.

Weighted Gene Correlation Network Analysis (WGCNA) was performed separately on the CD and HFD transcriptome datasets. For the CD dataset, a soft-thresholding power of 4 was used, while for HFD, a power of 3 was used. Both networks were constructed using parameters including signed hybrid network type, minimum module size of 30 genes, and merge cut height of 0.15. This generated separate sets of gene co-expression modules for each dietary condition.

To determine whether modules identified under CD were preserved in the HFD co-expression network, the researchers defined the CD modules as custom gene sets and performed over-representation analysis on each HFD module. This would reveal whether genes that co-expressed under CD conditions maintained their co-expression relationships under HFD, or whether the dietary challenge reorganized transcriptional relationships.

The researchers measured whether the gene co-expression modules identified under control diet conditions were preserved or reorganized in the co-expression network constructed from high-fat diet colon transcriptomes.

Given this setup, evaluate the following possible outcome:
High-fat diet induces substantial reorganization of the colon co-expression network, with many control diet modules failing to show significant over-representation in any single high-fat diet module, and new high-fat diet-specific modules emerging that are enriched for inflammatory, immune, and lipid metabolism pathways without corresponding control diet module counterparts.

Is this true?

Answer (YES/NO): NO